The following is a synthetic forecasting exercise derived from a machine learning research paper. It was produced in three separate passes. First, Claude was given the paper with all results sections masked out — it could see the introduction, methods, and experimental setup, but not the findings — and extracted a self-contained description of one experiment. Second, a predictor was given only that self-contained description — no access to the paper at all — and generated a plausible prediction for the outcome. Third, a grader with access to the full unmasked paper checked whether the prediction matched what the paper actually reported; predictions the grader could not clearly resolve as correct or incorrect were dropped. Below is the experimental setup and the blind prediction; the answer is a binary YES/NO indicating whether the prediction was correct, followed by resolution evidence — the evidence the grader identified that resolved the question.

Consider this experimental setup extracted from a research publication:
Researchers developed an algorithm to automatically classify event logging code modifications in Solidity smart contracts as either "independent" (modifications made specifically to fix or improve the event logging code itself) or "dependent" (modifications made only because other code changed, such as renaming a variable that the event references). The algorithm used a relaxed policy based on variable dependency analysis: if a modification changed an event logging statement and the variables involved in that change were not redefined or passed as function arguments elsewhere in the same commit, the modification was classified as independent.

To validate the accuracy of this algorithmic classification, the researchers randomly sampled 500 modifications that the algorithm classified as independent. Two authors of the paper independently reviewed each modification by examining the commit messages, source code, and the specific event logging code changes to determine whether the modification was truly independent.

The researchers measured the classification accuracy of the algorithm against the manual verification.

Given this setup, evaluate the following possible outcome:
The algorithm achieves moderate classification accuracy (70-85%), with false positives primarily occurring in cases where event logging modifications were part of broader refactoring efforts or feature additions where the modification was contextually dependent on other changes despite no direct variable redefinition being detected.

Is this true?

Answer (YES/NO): NO